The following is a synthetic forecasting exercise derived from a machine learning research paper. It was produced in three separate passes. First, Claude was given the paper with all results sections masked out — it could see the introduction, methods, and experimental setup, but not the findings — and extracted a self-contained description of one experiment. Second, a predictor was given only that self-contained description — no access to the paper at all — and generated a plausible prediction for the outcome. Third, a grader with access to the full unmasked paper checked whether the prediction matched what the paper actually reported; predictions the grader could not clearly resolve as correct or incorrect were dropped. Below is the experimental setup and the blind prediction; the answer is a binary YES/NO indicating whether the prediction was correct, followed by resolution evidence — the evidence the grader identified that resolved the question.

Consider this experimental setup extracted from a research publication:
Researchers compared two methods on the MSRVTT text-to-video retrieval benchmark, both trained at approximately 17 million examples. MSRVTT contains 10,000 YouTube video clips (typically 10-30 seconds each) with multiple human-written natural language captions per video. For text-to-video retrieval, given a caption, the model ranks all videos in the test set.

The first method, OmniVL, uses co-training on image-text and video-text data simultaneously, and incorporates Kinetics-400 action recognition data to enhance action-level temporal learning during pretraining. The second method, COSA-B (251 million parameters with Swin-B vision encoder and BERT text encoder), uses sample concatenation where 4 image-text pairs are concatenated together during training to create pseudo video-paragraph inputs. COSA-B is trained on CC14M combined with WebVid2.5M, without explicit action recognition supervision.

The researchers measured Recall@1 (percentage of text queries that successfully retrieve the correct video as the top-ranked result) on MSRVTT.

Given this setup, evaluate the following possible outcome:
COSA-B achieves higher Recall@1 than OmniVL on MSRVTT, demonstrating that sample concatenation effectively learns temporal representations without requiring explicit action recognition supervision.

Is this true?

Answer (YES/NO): NO